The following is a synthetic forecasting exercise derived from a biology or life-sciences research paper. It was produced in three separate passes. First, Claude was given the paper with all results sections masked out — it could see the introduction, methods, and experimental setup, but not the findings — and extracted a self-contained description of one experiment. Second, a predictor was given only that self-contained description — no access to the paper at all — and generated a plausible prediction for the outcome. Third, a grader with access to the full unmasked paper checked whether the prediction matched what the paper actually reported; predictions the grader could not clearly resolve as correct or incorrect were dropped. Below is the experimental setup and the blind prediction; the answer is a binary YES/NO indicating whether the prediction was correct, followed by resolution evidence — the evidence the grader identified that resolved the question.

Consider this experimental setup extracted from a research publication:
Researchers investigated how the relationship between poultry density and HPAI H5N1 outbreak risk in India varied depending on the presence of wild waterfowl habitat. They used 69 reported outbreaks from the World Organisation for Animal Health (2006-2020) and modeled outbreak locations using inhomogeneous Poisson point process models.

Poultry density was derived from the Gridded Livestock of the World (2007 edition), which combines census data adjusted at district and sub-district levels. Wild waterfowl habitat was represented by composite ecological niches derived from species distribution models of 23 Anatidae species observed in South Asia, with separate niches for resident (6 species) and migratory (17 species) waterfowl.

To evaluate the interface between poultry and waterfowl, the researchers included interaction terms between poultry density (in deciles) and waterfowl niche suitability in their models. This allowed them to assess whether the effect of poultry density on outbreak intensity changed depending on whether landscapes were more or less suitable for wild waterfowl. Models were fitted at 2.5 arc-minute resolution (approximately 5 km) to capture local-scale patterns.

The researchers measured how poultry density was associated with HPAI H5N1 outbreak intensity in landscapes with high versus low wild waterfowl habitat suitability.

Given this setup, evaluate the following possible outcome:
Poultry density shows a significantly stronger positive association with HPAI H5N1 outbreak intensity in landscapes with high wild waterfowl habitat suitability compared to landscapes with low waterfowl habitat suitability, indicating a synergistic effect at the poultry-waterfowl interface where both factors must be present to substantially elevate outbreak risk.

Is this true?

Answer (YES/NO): NO